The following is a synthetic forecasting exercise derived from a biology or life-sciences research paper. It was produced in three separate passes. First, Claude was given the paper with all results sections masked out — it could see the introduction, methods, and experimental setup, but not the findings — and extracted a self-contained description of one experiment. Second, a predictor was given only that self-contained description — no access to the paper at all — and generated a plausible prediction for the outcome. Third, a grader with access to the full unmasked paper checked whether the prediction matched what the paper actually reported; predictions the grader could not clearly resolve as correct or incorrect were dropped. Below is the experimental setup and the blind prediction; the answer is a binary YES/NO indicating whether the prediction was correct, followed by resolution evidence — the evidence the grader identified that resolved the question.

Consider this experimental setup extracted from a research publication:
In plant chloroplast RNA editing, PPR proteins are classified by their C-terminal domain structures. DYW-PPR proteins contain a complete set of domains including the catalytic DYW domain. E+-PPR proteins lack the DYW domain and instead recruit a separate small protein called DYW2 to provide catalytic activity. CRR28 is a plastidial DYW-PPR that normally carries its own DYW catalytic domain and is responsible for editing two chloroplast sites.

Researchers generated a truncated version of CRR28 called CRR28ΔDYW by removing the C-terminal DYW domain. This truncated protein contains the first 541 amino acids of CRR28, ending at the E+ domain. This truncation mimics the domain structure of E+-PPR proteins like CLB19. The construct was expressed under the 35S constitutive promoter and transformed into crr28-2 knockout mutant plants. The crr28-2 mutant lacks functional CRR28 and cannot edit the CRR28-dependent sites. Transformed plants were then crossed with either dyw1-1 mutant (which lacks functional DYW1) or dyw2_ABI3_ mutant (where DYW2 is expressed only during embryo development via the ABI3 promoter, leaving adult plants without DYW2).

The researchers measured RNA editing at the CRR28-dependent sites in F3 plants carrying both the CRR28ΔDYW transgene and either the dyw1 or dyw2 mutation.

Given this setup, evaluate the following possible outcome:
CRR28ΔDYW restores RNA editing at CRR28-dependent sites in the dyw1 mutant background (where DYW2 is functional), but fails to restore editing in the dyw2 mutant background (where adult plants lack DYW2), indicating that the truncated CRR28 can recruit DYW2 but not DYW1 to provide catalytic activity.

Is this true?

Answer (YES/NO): YES